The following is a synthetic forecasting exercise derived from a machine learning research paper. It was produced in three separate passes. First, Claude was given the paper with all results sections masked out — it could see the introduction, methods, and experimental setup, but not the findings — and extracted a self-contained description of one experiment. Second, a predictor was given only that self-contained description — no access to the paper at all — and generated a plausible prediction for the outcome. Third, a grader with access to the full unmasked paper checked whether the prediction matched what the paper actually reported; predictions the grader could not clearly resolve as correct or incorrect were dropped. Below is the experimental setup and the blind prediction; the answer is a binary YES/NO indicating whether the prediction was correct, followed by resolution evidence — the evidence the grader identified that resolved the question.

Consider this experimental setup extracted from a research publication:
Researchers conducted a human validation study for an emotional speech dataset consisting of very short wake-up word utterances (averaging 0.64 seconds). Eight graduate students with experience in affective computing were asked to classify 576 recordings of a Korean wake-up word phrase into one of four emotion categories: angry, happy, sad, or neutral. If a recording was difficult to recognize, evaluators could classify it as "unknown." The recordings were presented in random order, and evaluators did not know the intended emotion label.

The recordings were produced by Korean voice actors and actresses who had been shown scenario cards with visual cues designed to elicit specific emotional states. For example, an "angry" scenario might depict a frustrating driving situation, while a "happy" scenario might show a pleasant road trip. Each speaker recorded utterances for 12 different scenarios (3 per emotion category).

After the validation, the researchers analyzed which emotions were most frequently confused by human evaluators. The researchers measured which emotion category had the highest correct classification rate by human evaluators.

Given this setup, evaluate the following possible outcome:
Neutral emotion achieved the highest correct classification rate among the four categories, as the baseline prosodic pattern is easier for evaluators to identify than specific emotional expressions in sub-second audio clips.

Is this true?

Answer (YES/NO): NO